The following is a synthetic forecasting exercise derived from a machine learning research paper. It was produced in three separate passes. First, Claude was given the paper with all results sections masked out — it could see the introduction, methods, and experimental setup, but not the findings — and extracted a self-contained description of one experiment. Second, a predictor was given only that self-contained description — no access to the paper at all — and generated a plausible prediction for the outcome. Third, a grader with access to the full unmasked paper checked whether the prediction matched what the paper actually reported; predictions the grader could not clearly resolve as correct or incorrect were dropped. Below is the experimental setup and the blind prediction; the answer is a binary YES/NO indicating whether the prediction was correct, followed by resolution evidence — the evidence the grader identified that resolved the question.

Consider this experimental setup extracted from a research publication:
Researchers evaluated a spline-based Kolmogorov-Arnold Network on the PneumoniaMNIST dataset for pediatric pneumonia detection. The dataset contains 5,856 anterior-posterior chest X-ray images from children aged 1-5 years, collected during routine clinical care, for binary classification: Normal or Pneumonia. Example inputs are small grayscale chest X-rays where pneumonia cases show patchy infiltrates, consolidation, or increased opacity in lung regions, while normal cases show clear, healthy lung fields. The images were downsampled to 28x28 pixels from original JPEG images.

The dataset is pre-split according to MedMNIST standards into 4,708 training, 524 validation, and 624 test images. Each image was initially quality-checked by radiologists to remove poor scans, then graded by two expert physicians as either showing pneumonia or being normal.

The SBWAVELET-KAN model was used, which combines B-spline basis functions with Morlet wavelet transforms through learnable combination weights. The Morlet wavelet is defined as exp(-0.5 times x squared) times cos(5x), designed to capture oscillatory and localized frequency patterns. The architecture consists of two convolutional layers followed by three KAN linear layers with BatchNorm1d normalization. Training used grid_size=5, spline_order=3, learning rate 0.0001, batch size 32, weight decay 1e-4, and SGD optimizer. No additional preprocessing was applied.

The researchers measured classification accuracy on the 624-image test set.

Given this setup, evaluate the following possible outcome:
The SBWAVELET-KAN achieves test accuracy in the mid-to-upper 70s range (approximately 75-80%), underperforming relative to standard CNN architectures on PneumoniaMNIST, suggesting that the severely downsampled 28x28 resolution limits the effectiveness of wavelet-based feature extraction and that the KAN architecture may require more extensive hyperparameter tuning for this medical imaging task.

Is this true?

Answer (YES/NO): NO